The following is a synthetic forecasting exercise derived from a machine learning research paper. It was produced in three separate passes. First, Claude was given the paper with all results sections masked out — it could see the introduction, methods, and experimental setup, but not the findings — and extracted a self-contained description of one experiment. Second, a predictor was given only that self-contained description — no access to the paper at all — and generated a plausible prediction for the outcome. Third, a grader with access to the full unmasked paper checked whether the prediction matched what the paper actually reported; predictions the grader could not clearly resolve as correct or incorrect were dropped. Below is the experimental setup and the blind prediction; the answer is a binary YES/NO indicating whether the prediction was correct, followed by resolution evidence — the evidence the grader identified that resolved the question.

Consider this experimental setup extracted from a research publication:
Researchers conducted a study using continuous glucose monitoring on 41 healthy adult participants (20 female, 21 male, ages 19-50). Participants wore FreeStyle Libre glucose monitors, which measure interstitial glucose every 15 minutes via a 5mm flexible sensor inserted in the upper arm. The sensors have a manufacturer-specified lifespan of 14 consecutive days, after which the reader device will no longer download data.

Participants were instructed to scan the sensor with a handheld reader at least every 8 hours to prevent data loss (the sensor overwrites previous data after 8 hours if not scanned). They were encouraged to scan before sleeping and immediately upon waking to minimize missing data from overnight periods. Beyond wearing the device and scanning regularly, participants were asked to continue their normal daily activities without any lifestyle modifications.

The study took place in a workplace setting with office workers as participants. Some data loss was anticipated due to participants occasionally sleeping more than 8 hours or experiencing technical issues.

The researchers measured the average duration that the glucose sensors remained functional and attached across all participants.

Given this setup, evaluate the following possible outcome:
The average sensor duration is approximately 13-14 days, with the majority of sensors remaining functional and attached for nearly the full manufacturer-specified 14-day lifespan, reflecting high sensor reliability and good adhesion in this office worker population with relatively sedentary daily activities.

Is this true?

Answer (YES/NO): YES